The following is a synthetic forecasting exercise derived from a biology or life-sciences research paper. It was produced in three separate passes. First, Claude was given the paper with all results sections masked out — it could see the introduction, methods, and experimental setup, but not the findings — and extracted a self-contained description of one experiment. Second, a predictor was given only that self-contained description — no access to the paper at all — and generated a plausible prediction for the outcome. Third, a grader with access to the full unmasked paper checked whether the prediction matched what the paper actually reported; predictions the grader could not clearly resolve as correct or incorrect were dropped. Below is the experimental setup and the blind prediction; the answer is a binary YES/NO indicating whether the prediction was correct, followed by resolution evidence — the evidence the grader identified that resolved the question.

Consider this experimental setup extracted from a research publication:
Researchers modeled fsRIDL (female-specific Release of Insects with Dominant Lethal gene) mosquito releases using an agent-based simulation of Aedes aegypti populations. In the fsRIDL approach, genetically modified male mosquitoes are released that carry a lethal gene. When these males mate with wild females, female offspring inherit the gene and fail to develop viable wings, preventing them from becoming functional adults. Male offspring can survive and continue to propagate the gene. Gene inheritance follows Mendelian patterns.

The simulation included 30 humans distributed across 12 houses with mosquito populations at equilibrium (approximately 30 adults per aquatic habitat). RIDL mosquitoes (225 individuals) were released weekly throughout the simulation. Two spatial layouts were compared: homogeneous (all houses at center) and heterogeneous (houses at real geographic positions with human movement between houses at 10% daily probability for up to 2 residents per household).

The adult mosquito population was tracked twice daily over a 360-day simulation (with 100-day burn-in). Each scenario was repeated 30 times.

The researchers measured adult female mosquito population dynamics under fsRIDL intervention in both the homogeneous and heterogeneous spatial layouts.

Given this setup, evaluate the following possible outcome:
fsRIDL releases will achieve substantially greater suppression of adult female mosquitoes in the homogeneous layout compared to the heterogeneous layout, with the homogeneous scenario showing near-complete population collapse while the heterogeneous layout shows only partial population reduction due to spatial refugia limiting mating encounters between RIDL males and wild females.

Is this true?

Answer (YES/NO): NO